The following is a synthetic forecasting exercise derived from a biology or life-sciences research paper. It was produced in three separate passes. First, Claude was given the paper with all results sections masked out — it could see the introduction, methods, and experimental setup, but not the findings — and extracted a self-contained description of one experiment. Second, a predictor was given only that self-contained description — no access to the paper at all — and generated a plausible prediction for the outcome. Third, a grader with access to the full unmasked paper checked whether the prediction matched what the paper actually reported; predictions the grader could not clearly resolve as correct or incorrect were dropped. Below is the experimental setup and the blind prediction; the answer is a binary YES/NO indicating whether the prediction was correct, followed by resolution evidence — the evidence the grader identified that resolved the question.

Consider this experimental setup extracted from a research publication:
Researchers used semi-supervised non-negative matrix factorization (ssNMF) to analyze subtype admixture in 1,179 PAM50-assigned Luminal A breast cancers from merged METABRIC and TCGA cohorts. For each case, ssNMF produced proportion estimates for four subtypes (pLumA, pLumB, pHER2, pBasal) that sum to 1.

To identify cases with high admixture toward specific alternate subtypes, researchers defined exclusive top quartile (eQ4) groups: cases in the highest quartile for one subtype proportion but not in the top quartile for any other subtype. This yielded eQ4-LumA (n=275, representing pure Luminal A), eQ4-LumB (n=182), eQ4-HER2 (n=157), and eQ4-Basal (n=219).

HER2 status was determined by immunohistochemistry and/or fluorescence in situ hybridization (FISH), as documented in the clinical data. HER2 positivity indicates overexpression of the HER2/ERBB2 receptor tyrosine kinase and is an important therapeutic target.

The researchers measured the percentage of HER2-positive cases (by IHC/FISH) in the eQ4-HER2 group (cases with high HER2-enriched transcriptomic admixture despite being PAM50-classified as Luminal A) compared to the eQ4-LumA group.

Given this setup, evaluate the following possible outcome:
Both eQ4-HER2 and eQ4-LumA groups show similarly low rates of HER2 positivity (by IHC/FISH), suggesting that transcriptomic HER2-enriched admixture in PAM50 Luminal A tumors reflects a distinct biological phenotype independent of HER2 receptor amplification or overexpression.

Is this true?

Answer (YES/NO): NO